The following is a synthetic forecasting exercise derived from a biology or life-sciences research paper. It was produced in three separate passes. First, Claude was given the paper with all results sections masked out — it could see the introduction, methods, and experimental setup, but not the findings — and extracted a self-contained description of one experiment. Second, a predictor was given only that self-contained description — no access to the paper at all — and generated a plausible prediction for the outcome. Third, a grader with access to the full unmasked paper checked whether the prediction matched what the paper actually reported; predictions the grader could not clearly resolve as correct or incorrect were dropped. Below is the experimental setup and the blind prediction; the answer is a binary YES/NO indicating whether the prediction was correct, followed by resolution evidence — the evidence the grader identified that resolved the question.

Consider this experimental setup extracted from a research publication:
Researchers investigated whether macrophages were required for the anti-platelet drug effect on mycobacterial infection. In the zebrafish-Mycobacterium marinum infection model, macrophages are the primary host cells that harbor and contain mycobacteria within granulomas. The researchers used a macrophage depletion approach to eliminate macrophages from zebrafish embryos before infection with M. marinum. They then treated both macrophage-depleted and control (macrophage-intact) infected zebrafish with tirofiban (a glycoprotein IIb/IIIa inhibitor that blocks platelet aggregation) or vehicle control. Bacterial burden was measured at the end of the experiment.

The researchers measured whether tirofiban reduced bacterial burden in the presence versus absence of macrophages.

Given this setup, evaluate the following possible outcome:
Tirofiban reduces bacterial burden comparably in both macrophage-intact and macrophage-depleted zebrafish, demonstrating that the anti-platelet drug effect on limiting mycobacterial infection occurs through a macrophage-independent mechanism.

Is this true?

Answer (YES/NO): NO